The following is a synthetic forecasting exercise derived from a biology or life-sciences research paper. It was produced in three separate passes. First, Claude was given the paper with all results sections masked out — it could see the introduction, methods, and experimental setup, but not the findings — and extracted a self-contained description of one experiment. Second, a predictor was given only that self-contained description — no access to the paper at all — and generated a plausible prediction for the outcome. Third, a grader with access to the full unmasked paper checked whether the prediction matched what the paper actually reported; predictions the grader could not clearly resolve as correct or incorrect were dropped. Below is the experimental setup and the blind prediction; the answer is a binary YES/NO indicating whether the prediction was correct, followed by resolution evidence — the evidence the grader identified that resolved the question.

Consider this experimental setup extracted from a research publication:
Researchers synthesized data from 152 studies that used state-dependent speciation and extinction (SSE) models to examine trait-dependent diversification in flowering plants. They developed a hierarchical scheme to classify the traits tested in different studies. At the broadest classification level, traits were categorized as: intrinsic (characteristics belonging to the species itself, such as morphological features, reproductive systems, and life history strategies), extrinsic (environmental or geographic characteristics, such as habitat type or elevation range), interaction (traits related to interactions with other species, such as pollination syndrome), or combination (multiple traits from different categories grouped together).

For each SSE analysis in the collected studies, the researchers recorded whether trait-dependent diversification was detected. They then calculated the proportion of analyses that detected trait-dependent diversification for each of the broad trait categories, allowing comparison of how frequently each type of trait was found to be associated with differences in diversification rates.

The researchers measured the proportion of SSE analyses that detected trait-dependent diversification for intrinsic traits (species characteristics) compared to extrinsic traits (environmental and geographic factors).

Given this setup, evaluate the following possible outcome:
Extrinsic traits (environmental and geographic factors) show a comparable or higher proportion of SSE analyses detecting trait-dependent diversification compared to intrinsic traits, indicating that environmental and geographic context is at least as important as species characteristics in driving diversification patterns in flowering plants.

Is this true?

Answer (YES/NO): NO